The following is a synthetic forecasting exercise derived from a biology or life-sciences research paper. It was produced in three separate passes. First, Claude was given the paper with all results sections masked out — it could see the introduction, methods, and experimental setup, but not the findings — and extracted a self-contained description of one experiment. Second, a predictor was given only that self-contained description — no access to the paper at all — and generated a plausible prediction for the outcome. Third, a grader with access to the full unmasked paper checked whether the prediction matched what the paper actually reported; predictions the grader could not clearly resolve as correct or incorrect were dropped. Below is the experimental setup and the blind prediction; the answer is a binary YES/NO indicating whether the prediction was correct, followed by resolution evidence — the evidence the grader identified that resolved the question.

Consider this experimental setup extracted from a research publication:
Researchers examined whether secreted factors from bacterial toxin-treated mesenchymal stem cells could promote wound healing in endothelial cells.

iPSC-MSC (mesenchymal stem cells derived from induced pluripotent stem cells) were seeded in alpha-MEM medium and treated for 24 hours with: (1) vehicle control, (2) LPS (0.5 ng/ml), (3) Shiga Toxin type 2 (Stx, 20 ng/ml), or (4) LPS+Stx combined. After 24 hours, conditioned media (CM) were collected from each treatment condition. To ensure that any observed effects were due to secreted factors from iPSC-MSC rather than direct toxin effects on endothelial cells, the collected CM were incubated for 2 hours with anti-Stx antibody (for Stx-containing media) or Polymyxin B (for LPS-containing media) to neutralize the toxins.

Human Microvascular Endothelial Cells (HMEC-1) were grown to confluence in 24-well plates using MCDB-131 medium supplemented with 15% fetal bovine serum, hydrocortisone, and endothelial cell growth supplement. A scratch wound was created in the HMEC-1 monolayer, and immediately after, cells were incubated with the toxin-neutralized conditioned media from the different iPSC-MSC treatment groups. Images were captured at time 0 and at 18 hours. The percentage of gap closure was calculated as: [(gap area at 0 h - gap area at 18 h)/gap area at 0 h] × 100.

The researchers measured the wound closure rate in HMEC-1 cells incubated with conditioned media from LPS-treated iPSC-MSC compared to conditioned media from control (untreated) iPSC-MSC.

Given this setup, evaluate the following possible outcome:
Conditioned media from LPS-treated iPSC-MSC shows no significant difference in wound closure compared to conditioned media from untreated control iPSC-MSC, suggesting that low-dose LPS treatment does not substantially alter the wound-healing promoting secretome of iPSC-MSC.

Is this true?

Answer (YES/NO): YES